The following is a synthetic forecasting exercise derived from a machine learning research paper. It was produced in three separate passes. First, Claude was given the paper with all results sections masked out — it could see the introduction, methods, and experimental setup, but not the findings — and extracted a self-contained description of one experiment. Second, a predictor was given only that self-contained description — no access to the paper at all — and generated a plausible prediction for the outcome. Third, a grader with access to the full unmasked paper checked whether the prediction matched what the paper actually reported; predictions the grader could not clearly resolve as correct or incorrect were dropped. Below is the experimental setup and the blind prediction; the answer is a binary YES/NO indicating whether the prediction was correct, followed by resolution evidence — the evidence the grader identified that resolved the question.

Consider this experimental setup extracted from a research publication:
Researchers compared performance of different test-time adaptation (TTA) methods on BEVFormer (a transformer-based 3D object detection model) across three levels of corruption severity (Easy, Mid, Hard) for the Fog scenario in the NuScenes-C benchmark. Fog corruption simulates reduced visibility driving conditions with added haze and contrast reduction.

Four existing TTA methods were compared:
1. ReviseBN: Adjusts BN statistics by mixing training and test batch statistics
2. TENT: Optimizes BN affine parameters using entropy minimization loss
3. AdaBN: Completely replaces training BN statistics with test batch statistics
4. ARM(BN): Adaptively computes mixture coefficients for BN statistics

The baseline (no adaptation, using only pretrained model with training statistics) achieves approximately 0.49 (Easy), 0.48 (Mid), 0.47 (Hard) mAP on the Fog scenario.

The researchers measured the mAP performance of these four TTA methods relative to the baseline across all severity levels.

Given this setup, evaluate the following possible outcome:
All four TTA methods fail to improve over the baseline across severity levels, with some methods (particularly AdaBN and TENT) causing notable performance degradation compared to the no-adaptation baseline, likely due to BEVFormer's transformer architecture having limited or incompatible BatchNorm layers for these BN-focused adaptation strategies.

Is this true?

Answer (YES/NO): NO